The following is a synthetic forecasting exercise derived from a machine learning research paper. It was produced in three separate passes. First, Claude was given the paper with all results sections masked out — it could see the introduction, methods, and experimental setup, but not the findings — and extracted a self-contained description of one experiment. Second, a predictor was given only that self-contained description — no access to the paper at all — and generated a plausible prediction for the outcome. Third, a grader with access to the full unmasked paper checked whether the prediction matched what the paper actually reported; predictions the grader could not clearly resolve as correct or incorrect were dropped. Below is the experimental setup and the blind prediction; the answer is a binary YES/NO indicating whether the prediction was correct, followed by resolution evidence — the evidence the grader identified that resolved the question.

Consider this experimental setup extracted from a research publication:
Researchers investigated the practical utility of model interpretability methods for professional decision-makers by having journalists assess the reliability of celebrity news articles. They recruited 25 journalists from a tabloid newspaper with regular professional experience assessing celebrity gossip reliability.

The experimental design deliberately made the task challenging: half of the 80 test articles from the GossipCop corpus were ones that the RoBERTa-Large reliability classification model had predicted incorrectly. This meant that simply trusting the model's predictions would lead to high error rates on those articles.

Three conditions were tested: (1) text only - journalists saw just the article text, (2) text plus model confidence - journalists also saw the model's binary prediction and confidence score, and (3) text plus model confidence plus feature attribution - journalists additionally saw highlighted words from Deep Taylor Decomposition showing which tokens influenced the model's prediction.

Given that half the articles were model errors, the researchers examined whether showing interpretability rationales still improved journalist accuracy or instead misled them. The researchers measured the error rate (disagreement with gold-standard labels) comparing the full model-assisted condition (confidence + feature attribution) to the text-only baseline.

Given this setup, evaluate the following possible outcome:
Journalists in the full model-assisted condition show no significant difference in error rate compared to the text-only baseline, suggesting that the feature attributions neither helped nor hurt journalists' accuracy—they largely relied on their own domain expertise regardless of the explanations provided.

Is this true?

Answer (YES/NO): NO